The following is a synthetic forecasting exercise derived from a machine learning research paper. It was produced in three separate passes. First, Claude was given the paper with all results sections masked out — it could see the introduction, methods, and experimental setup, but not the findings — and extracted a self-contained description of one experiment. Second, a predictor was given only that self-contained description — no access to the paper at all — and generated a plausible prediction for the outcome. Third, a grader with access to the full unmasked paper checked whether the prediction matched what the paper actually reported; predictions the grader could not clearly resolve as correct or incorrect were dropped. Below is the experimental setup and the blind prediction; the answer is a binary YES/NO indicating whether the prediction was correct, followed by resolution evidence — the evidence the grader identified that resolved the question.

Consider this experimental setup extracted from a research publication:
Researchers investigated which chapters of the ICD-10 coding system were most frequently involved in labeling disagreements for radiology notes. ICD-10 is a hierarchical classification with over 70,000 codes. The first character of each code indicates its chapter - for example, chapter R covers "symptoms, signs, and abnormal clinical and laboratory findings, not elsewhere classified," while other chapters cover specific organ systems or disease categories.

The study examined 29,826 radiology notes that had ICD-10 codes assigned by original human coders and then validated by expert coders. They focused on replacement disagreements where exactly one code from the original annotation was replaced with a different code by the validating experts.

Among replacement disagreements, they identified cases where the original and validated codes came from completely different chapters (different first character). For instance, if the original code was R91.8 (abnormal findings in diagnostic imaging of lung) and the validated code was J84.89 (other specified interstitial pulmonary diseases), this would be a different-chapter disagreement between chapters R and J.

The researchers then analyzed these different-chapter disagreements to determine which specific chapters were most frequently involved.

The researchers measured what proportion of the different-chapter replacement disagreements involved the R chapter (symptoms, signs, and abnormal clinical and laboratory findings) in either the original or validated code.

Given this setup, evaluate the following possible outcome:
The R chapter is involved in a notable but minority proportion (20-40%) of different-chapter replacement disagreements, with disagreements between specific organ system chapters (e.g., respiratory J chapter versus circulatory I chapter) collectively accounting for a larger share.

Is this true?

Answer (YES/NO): NO